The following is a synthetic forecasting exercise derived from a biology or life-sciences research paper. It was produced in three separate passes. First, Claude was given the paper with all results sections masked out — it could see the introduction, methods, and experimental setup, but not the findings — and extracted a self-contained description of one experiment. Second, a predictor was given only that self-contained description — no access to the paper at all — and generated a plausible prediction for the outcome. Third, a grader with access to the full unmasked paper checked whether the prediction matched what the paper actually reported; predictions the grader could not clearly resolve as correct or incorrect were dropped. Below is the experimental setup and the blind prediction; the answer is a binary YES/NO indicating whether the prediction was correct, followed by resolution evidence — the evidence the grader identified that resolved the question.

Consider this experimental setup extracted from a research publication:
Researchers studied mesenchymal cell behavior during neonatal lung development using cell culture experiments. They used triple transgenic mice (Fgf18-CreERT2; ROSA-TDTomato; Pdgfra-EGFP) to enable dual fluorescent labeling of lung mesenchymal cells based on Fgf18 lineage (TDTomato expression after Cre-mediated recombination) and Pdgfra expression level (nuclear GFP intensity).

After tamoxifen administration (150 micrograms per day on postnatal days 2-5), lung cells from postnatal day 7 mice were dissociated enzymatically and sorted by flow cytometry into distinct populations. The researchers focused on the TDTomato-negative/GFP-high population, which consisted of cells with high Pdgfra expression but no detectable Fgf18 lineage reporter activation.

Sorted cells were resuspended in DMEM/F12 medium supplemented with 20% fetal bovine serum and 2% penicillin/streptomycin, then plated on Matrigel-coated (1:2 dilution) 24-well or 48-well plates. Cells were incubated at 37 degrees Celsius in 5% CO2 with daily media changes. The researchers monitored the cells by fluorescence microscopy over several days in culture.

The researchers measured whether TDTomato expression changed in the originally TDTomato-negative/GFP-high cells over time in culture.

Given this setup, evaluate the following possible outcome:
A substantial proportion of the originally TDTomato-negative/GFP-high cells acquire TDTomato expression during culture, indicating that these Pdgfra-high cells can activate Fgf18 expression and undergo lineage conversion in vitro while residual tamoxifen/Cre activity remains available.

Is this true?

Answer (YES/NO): NO